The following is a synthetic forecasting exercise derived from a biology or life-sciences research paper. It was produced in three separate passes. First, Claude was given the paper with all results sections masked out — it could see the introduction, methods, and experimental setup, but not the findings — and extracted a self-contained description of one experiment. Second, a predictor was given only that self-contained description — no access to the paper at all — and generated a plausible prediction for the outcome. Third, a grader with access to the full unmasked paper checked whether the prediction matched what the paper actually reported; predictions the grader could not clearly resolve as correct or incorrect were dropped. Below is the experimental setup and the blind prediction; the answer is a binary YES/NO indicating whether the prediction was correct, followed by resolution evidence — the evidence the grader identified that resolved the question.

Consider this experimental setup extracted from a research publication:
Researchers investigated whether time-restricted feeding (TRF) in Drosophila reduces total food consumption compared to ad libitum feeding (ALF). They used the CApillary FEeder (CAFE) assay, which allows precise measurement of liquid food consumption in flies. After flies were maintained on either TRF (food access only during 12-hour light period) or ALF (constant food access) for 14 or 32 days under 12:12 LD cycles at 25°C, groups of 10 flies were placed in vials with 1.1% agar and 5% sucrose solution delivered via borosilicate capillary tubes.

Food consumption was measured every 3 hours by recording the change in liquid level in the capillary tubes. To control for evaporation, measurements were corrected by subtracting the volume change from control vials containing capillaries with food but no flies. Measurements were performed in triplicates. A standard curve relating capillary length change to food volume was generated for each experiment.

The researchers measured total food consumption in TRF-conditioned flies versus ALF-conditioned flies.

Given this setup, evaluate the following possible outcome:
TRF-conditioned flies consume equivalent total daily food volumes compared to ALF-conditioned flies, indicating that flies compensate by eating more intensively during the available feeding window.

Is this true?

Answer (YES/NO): YES